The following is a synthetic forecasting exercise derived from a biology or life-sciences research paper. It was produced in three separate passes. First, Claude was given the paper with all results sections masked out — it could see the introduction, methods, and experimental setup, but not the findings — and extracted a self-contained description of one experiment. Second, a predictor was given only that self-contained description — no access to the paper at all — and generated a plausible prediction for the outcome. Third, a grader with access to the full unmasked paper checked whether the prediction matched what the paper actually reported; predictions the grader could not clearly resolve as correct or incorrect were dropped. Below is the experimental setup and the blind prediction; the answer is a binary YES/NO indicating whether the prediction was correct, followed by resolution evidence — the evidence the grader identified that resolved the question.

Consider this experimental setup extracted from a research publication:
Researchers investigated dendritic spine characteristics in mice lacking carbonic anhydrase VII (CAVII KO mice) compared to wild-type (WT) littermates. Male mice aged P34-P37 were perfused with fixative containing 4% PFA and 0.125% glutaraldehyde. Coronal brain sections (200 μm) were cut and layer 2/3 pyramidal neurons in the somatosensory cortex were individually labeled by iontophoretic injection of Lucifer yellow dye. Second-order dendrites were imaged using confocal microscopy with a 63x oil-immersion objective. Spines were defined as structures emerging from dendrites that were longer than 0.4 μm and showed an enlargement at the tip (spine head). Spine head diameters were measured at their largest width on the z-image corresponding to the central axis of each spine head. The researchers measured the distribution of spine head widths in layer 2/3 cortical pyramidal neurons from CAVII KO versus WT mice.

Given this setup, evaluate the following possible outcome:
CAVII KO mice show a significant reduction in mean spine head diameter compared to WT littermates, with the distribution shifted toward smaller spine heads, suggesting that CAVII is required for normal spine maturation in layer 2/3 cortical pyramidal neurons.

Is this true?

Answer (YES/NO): YES